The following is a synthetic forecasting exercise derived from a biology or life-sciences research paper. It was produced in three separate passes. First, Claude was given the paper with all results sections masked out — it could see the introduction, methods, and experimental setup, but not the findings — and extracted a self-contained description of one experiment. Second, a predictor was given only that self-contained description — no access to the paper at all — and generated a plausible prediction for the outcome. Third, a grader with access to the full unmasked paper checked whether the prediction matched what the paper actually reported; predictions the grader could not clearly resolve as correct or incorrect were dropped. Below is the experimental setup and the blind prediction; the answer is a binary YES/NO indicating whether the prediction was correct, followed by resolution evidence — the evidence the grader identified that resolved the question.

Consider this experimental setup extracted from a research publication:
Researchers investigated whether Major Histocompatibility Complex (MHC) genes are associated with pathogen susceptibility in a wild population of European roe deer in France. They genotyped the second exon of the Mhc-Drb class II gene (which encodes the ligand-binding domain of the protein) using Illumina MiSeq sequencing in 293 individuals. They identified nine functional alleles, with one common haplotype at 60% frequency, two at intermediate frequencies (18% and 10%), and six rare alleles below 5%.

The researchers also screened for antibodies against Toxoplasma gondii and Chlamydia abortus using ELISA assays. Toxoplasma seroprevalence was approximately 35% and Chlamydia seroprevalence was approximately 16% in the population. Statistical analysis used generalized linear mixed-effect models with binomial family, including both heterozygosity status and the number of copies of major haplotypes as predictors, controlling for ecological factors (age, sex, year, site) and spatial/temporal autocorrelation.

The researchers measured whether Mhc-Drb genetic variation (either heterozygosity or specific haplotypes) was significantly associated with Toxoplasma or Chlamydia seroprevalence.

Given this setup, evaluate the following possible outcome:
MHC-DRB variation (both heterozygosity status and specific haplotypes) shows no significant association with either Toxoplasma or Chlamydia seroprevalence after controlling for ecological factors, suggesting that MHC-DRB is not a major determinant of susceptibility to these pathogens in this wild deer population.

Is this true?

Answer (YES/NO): YES